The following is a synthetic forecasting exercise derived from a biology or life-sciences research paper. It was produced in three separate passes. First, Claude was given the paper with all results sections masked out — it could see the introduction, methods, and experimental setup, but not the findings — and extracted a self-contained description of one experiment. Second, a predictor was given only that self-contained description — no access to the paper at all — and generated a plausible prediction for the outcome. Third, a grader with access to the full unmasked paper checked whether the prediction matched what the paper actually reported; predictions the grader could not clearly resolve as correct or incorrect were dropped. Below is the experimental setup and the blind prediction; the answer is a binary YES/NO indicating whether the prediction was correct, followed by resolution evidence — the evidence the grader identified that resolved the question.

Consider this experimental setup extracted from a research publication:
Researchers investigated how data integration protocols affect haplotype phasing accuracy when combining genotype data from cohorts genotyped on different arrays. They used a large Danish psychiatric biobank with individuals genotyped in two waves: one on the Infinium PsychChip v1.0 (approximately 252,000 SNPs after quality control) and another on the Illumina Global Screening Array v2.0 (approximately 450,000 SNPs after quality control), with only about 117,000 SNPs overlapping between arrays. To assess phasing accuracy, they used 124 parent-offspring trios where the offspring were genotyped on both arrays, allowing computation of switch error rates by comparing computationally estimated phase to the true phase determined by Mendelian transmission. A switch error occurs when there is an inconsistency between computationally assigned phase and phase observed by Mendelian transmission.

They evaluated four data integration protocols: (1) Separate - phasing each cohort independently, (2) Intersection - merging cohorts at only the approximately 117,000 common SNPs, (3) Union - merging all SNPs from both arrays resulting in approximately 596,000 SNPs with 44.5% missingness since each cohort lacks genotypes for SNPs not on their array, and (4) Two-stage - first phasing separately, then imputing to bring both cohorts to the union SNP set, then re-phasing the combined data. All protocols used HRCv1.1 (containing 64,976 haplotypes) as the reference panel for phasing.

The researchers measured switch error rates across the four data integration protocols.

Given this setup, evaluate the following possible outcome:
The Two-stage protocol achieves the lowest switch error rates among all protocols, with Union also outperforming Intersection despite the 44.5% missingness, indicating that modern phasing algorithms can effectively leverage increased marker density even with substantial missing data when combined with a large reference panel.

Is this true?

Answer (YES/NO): NO